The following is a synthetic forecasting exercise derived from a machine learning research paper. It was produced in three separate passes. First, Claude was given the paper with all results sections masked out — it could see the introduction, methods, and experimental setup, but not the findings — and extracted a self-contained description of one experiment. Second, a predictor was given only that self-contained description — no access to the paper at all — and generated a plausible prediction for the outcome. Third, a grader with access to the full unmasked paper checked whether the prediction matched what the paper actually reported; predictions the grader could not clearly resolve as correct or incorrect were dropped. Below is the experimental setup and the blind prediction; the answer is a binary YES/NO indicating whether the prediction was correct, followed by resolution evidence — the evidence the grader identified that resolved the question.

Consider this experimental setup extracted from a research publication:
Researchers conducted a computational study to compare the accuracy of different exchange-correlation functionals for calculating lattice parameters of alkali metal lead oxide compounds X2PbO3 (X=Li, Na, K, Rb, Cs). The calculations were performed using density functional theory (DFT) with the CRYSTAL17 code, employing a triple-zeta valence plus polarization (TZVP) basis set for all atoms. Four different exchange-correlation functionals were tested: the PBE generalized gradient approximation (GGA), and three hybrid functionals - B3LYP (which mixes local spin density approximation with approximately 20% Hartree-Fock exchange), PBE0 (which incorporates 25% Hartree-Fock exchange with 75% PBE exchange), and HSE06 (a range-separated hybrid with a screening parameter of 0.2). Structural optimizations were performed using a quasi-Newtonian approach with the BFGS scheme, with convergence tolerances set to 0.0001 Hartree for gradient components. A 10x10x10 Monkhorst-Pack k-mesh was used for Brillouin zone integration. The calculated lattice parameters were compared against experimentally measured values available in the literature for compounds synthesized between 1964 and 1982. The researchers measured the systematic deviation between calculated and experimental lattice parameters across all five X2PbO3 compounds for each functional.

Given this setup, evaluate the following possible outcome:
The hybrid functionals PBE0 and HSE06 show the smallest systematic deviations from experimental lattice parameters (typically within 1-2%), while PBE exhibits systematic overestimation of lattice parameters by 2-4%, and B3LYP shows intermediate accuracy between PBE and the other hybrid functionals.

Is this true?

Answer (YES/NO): NO